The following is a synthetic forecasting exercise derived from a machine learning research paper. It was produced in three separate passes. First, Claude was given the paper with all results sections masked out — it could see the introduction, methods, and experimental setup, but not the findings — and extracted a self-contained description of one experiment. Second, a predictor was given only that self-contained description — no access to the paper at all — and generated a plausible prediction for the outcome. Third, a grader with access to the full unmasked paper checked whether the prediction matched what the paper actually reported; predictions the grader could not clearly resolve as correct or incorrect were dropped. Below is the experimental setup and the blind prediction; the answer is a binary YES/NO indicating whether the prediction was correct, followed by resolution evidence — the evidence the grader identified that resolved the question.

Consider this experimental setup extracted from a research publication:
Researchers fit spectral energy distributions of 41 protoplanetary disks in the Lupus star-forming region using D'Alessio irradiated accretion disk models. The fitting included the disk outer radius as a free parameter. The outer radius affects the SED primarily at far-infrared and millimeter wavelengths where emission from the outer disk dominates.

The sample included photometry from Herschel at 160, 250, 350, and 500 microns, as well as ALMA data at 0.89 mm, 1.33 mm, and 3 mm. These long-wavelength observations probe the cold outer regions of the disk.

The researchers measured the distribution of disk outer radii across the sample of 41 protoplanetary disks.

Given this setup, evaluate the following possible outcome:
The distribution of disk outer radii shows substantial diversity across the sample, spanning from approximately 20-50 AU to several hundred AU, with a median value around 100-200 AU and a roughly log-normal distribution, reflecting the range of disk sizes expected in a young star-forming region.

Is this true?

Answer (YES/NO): NO